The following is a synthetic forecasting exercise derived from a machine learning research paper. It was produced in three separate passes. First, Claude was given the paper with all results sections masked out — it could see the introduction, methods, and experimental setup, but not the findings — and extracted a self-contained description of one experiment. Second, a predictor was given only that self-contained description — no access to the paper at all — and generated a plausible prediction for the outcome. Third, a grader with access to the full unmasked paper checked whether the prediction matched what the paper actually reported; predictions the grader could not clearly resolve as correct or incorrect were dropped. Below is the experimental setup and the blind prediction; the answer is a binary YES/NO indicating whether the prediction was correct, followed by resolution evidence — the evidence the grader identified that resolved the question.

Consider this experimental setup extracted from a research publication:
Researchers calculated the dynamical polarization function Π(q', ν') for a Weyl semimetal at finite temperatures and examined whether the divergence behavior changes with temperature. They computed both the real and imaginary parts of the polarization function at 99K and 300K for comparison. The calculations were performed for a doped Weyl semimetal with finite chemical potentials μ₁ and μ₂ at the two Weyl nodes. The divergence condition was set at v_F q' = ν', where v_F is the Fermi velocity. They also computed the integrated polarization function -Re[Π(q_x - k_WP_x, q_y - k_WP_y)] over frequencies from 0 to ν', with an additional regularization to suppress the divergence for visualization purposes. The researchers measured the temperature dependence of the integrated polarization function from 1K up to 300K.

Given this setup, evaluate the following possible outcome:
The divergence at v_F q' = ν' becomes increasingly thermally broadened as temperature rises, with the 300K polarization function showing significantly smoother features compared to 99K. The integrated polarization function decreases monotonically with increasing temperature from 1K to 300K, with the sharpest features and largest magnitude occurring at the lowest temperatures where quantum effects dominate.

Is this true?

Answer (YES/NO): NO